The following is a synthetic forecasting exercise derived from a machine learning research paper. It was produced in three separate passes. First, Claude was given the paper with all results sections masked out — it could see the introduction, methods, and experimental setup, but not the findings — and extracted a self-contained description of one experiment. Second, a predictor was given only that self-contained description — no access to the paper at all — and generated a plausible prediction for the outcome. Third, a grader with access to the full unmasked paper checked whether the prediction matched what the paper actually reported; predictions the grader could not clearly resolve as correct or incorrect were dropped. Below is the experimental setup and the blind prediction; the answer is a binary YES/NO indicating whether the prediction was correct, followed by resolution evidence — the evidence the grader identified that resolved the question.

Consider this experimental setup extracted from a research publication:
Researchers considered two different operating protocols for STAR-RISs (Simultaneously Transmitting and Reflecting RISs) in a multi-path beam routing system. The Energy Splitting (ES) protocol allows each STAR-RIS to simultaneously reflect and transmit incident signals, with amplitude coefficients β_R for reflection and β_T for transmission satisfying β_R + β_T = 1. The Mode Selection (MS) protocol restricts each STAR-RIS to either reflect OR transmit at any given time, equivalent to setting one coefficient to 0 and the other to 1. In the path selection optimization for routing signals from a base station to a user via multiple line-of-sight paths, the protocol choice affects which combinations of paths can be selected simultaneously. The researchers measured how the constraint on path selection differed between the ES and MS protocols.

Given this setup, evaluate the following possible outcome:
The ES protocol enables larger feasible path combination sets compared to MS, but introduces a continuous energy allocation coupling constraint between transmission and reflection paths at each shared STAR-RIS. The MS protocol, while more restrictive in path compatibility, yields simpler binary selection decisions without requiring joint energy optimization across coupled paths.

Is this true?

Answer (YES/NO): YES